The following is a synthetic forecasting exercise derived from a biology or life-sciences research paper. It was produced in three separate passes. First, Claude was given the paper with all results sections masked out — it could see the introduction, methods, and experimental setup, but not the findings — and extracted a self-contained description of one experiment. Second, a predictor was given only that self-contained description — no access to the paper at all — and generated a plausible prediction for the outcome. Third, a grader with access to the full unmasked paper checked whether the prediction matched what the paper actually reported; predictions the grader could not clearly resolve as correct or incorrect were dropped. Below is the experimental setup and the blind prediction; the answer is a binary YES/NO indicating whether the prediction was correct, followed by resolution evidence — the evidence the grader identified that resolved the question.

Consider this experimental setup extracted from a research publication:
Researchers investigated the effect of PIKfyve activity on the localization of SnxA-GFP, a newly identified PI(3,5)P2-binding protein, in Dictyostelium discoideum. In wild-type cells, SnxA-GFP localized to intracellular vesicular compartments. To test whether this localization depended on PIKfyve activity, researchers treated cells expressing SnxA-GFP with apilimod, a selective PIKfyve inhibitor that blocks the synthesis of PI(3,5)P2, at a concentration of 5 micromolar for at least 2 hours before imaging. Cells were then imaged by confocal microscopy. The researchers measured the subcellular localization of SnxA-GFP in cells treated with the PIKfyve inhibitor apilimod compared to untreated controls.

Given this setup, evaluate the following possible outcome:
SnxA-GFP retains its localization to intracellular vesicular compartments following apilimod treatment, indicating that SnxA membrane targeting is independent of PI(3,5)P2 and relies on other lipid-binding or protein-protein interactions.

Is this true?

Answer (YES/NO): NO